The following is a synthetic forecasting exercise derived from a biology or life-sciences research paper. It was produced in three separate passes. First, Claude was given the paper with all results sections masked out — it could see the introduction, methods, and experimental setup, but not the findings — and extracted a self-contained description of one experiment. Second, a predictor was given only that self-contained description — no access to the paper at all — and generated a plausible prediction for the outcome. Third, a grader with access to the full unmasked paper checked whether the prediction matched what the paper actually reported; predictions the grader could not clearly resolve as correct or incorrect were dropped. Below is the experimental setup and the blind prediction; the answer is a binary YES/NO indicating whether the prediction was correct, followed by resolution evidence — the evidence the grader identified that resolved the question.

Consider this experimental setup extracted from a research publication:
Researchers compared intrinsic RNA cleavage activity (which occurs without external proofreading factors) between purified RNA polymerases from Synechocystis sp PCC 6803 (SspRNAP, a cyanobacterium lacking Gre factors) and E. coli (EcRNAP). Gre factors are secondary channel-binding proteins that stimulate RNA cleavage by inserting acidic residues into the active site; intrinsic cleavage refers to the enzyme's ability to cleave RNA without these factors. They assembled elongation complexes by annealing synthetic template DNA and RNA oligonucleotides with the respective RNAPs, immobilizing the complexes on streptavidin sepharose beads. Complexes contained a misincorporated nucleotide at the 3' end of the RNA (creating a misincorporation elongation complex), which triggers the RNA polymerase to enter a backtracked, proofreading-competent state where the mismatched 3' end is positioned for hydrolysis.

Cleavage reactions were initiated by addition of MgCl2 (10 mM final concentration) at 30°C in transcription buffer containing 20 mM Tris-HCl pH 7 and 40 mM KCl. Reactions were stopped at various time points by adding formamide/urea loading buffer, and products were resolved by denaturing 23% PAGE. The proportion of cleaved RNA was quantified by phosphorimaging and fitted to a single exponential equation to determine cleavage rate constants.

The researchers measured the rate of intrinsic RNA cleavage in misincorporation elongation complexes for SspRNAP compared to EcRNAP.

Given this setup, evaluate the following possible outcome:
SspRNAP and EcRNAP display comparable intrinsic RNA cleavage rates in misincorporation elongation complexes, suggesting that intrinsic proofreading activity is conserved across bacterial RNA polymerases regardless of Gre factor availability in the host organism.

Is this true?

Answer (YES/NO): NO